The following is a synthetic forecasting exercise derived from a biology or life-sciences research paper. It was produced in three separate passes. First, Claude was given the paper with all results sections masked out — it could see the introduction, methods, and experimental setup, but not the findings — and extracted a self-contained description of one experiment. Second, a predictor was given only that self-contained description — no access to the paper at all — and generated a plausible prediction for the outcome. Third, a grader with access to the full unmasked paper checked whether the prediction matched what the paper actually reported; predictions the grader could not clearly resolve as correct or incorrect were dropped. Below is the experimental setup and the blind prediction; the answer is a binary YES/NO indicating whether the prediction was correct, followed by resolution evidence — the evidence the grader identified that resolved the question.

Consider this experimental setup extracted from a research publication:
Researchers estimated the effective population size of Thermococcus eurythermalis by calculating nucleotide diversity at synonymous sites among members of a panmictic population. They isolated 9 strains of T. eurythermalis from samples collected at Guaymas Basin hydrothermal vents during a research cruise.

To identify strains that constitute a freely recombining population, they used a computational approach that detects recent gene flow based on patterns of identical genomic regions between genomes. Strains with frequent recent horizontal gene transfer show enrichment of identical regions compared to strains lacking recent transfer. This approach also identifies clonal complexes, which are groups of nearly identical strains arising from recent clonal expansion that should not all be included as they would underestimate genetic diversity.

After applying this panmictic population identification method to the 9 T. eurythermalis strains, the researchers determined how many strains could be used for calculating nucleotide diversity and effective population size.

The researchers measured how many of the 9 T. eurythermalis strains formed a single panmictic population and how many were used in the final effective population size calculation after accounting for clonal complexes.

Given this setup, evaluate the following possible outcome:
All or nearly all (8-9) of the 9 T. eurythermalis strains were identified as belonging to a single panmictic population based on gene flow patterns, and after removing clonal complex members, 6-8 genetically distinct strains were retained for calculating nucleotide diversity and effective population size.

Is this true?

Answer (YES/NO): YES